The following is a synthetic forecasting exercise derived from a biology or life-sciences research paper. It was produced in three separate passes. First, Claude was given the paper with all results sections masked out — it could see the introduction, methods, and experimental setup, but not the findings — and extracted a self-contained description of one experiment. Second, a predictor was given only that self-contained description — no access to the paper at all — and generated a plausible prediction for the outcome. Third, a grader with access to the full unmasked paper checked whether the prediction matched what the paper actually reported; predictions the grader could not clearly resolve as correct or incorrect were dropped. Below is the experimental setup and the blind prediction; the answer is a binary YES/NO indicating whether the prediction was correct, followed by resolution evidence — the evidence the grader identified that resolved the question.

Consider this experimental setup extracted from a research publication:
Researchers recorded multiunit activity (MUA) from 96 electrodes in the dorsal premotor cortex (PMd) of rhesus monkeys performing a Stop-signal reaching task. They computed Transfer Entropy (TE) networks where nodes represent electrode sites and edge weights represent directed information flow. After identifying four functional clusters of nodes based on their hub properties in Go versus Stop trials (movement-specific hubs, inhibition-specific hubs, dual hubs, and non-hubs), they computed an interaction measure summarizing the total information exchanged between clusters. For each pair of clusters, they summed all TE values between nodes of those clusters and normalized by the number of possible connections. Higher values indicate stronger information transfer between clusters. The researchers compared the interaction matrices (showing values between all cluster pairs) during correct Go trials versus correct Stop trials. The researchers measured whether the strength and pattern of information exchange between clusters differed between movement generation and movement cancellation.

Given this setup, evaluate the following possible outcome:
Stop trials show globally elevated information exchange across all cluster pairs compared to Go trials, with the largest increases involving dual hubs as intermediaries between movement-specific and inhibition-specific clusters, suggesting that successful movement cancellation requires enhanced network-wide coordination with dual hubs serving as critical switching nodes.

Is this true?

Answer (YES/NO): NO